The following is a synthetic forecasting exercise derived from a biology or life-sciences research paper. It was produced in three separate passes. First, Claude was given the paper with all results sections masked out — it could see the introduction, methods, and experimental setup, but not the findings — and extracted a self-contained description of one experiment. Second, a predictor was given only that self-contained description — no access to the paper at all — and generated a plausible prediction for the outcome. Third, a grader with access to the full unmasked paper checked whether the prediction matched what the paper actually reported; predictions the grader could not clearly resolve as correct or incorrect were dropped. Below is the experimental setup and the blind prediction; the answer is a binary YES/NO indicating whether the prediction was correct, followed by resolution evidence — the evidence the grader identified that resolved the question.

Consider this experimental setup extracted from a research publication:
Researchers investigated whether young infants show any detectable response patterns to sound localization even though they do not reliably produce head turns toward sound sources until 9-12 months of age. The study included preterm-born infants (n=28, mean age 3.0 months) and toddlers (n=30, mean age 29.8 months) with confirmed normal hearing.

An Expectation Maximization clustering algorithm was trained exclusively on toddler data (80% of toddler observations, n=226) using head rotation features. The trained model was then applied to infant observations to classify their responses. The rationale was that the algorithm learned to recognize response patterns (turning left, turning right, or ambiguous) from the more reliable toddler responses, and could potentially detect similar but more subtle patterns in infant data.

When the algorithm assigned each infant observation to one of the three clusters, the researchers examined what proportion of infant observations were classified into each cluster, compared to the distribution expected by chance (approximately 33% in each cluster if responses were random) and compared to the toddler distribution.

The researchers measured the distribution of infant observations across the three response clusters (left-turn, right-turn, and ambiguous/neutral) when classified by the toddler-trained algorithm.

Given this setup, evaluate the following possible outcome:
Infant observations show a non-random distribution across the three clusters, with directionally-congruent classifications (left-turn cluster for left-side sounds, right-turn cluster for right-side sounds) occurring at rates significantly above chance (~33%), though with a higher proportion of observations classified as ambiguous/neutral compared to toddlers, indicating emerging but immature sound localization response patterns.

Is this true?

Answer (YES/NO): NO